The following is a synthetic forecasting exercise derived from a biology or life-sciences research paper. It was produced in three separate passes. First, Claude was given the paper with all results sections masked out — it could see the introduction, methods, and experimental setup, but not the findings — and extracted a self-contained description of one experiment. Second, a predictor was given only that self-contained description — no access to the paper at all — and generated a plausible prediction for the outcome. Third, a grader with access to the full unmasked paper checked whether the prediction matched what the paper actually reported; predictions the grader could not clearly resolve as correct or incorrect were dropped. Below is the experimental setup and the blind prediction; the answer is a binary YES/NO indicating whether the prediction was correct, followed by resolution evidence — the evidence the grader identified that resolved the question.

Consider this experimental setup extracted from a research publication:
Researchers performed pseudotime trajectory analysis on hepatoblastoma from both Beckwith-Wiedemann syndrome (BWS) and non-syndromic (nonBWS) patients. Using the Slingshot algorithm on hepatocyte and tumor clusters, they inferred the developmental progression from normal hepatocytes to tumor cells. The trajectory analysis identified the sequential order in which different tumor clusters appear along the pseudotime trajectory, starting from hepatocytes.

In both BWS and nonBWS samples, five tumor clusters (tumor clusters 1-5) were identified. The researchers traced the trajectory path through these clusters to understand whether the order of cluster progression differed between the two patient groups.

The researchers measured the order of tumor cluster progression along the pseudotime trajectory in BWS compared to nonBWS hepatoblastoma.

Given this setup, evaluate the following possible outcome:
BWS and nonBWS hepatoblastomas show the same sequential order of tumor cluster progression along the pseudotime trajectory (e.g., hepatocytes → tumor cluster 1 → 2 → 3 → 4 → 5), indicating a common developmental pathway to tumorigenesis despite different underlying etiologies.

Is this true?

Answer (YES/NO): NO